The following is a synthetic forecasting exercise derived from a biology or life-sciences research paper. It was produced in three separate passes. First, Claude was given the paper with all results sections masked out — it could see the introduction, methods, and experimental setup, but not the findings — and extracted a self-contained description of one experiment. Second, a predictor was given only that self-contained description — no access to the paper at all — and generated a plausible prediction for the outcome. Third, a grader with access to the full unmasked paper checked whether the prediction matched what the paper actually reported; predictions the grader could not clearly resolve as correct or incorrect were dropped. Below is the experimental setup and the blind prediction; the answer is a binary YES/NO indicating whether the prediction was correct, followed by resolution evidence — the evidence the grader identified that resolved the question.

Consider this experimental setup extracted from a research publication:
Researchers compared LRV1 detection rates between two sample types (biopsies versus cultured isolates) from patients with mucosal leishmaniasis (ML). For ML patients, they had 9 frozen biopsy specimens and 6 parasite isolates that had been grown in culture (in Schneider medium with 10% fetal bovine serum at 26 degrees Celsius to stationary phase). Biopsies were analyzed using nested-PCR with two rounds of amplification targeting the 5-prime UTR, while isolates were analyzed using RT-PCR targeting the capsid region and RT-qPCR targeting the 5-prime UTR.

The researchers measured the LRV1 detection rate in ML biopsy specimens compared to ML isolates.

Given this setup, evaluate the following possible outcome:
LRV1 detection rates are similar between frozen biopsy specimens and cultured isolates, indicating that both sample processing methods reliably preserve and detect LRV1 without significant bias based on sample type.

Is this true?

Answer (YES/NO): NO